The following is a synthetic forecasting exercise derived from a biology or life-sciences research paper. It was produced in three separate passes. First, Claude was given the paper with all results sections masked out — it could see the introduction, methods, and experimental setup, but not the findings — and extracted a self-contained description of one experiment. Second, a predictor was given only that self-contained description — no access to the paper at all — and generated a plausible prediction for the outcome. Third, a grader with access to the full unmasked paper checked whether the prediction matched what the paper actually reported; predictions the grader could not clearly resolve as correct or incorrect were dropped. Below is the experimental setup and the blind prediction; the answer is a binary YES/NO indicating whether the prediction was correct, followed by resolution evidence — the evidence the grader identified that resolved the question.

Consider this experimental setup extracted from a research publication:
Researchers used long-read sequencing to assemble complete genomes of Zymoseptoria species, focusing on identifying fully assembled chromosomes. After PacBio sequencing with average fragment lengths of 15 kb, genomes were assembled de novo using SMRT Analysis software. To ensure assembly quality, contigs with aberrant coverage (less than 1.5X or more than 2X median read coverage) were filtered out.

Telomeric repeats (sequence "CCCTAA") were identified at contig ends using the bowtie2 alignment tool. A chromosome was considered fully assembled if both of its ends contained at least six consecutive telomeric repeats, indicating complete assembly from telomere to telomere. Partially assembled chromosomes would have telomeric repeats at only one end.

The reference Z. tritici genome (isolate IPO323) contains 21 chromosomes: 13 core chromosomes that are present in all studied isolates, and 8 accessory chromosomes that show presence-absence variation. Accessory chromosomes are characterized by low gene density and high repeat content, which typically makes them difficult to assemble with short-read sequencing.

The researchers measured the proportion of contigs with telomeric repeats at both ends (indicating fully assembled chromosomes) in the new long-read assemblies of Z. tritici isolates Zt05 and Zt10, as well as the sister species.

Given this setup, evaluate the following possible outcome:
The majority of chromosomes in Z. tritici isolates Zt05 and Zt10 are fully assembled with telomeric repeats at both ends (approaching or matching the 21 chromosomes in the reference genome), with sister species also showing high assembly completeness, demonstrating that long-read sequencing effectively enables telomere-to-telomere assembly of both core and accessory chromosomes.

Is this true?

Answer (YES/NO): NO